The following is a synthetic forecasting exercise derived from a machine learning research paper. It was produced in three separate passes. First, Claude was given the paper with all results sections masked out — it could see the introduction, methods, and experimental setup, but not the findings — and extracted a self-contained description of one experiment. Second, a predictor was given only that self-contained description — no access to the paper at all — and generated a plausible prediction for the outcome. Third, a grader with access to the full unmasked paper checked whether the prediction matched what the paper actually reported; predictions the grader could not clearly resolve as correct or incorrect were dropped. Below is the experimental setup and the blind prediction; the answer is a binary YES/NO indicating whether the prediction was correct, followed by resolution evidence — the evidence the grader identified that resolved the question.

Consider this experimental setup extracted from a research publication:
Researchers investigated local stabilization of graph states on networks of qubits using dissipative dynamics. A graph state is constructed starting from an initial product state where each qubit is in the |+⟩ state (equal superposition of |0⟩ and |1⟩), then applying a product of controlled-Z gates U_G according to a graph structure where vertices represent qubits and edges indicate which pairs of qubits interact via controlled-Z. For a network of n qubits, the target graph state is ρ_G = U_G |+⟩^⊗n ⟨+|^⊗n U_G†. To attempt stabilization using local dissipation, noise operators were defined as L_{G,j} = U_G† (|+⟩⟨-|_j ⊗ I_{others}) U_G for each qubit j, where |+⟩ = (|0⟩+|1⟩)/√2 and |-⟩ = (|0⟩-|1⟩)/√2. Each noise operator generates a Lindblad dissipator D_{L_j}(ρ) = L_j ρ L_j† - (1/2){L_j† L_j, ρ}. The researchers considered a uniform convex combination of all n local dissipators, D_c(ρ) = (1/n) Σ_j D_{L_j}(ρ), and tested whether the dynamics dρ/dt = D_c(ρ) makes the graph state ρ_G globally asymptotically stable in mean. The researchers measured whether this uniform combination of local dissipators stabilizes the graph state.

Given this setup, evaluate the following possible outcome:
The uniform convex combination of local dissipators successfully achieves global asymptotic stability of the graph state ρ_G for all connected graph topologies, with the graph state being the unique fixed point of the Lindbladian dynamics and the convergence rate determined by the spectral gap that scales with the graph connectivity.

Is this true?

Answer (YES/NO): NO